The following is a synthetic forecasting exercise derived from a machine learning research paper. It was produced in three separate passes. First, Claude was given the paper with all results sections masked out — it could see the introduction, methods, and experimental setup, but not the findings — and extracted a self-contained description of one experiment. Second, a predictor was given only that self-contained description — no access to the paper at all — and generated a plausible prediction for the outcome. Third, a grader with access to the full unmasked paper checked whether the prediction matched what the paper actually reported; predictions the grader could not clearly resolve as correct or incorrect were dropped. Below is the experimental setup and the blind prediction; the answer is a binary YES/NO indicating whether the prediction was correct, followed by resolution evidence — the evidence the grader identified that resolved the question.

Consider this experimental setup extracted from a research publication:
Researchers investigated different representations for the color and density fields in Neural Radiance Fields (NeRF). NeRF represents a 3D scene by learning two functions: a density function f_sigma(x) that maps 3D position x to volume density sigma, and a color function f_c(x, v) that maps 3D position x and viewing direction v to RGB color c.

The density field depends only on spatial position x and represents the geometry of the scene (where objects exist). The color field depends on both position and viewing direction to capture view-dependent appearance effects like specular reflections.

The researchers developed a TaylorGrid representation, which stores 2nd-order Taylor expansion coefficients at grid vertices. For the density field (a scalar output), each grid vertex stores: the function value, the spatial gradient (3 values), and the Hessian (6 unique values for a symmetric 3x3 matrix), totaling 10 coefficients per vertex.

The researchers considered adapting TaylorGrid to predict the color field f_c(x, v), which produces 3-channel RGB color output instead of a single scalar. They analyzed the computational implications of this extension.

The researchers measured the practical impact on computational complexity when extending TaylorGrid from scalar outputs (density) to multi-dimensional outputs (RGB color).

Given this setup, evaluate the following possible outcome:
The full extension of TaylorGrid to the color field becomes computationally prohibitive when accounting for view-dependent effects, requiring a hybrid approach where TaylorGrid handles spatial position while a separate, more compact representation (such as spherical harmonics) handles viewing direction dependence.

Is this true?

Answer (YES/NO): YES